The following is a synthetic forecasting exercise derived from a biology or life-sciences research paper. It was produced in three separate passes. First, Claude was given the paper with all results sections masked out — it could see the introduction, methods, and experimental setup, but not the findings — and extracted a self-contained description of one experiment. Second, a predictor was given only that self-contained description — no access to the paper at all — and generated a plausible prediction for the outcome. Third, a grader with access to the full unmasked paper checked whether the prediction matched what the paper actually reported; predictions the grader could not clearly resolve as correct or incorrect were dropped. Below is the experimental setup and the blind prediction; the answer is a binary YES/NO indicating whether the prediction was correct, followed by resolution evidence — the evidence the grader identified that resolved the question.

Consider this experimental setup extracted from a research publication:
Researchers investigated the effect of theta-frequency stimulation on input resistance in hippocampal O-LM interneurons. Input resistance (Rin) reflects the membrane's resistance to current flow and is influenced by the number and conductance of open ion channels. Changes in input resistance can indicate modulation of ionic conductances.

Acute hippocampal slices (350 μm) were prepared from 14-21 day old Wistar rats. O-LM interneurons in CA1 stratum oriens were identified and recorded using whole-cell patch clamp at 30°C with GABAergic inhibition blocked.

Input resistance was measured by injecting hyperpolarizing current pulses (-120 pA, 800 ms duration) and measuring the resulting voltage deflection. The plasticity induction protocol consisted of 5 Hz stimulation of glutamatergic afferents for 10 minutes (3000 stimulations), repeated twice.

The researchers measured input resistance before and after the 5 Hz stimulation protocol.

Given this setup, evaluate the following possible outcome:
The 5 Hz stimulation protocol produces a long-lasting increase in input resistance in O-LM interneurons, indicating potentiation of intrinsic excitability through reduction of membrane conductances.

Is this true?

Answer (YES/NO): YES